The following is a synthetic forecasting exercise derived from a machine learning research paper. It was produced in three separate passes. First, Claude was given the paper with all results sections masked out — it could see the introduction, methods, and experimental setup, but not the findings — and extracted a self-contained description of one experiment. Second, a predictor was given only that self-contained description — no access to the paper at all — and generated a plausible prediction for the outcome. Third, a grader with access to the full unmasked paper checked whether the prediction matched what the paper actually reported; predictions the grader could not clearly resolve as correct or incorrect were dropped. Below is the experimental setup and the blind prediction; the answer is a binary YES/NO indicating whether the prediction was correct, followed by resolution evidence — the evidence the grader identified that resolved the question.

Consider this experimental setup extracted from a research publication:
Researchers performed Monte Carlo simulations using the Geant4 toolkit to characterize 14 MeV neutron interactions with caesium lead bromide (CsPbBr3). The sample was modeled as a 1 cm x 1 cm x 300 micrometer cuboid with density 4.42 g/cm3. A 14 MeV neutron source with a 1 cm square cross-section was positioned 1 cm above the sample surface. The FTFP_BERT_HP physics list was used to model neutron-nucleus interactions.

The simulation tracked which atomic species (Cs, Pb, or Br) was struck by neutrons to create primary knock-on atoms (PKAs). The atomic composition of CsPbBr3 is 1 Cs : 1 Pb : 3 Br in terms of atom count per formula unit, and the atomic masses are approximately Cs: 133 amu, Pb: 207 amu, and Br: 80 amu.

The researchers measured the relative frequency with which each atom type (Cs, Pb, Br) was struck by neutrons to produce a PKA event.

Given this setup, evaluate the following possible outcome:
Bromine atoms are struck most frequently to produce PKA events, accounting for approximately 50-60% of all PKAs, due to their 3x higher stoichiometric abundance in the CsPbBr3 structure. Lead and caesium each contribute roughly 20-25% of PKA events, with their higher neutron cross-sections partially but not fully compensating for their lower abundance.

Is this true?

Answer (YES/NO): YES